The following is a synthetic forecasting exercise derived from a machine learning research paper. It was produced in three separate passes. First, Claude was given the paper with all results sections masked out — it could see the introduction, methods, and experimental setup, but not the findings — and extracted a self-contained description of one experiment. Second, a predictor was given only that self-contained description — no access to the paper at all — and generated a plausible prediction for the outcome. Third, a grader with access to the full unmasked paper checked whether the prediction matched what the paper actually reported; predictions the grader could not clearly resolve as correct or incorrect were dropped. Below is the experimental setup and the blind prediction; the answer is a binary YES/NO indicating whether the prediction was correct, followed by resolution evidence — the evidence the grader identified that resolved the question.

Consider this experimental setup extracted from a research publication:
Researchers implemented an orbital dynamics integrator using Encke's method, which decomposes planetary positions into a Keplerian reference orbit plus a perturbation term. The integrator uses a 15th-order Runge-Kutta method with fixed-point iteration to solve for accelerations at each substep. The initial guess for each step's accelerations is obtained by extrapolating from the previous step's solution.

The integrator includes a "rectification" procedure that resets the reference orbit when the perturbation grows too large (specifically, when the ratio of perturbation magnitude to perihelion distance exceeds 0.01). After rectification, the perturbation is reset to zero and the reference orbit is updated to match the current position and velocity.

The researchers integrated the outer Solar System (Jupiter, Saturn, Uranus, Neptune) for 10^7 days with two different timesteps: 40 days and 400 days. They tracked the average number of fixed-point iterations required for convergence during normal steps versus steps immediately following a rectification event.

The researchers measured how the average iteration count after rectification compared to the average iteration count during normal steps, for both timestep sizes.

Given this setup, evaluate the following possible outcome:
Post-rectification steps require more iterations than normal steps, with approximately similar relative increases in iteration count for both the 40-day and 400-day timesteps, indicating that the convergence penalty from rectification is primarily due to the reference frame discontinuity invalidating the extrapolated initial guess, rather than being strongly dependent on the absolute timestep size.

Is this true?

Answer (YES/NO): NO